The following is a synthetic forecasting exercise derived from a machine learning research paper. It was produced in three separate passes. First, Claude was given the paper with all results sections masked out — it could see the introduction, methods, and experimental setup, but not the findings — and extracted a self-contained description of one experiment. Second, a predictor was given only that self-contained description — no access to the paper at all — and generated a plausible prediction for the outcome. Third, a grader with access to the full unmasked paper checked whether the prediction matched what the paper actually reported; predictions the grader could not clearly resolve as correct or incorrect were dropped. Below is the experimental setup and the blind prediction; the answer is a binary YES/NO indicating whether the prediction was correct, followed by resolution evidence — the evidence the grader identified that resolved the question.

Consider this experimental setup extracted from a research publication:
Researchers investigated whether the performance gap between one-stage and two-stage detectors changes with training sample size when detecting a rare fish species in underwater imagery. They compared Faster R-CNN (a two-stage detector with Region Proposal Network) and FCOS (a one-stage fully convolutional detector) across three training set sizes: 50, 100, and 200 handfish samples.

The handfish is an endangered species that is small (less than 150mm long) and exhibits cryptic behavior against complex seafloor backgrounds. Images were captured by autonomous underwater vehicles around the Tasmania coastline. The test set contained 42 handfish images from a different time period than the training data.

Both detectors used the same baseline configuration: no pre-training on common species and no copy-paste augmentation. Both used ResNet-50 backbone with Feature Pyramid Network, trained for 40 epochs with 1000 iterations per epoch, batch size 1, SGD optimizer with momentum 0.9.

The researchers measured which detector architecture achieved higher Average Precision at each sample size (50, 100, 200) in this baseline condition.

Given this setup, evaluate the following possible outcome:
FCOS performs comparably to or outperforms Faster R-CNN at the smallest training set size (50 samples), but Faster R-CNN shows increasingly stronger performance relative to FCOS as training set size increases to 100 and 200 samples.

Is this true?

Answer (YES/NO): NO